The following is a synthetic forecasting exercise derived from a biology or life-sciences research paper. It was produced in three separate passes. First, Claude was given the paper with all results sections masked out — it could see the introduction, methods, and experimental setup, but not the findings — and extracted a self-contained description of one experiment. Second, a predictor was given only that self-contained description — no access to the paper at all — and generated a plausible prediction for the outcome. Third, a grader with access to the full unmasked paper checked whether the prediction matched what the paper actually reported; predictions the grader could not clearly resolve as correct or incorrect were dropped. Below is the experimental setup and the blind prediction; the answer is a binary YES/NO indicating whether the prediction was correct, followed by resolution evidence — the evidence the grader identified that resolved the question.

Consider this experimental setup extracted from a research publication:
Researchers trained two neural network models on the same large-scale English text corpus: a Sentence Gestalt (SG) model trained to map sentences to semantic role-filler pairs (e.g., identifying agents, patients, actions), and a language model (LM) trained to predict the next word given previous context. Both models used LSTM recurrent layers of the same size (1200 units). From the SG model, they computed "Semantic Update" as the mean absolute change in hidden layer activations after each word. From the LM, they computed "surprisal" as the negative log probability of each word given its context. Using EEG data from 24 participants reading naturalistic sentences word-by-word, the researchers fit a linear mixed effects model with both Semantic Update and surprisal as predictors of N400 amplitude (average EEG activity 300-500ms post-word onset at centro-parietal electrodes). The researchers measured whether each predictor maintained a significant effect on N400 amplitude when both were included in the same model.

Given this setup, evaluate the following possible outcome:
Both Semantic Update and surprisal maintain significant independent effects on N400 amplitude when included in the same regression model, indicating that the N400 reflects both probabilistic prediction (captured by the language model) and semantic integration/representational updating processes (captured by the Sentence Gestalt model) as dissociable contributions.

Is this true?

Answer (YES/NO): YES